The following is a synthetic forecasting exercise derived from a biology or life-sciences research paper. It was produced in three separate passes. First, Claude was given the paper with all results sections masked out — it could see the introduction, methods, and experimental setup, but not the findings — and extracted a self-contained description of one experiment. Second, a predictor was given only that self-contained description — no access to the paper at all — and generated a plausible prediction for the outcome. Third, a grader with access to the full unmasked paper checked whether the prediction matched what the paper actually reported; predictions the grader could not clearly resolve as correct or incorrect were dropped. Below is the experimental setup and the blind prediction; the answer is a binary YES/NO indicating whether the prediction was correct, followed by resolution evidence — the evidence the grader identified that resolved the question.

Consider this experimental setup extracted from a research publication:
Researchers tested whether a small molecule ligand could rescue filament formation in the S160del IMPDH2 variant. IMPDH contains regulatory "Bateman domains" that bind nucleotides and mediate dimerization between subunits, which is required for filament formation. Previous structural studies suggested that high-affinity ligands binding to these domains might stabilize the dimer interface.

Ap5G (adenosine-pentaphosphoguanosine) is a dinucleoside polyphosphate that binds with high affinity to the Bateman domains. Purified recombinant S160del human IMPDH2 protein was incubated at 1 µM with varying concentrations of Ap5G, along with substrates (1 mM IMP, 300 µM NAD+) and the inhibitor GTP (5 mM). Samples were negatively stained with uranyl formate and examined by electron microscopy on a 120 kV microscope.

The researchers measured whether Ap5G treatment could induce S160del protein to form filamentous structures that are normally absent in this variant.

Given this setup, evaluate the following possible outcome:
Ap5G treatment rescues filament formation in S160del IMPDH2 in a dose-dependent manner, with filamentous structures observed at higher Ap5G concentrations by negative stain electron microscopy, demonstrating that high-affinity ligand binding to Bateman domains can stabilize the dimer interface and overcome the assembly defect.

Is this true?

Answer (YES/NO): NO